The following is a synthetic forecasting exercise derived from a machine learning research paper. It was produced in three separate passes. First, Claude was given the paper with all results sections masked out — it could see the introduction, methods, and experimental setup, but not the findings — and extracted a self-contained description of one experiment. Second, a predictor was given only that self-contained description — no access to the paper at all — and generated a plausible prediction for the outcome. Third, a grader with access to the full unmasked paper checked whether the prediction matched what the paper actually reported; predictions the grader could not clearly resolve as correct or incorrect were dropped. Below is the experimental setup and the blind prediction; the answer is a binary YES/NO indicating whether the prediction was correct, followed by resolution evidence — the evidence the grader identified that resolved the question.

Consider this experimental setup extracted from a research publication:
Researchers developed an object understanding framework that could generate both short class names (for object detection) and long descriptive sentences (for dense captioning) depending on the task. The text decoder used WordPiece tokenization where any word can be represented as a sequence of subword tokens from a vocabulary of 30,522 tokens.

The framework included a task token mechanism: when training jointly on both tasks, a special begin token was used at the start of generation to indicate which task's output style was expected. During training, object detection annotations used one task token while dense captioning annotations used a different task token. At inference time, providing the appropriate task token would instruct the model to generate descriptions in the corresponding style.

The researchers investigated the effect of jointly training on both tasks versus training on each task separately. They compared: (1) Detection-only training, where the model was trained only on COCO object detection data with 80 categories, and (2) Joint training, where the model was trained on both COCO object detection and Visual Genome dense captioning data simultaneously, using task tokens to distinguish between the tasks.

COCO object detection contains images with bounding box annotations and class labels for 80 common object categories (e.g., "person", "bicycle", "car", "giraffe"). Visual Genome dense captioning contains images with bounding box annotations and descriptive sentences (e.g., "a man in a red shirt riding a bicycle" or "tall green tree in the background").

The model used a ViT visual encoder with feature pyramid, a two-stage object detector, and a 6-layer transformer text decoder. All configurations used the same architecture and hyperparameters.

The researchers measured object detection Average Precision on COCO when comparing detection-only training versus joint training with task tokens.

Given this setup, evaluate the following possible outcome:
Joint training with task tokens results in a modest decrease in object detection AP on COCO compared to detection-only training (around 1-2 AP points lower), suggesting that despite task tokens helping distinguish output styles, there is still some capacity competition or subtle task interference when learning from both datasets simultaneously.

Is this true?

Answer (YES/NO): NO